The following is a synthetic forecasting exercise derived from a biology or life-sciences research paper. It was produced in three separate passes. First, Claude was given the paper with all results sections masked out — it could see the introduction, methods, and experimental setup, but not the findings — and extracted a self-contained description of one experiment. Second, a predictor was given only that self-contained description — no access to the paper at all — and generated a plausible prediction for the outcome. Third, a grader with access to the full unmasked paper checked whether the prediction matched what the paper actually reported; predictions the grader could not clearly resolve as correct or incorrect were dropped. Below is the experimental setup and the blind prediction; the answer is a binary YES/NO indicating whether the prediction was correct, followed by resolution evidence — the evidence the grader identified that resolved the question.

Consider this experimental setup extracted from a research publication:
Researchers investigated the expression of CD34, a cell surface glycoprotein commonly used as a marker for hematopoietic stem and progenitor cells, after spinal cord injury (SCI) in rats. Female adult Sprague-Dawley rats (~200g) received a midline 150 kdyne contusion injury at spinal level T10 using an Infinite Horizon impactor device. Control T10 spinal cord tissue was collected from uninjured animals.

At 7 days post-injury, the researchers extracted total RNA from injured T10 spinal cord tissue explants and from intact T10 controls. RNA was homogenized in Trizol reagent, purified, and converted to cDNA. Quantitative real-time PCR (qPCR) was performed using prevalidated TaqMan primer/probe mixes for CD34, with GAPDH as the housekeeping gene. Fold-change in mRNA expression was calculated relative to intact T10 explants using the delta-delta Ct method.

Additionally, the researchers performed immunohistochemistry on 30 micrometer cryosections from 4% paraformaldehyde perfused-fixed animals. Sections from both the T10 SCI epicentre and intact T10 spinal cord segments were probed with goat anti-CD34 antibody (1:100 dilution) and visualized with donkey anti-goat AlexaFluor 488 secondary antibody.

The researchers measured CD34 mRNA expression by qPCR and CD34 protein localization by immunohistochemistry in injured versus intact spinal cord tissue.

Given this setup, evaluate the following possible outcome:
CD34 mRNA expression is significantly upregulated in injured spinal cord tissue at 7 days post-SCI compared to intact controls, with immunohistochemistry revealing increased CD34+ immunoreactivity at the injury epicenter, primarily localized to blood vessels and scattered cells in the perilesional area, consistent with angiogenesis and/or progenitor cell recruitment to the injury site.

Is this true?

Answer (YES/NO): NO